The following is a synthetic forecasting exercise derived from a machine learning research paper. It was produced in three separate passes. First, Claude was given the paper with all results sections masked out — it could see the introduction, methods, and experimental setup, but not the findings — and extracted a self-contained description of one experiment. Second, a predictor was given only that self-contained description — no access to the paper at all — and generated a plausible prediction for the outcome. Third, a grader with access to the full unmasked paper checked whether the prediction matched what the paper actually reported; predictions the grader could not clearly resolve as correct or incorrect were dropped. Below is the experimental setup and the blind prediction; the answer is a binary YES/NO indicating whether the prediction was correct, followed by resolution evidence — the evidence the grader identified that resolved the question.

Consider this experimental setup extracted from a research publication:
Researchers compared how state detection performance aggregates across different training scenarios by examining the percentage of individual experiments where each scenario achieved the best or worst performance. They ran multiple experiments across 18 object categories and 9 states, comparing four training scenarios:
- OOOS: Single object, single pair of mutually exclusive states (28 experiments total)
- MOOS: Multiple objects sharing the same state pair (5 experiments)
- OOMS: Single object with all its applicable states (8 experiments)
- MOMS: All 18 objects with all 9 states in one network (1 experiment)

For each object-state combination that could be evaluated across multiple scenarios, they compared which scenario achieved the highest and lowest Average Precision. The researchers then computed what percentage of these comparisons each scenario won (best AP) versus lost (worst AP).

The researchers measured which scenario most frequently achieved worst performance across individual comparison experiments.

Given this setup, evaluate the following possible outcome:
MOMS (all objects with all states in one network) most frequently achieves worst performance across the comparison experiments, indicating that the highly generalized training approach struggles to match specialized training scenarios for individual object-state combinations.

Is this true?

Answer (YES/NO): YES